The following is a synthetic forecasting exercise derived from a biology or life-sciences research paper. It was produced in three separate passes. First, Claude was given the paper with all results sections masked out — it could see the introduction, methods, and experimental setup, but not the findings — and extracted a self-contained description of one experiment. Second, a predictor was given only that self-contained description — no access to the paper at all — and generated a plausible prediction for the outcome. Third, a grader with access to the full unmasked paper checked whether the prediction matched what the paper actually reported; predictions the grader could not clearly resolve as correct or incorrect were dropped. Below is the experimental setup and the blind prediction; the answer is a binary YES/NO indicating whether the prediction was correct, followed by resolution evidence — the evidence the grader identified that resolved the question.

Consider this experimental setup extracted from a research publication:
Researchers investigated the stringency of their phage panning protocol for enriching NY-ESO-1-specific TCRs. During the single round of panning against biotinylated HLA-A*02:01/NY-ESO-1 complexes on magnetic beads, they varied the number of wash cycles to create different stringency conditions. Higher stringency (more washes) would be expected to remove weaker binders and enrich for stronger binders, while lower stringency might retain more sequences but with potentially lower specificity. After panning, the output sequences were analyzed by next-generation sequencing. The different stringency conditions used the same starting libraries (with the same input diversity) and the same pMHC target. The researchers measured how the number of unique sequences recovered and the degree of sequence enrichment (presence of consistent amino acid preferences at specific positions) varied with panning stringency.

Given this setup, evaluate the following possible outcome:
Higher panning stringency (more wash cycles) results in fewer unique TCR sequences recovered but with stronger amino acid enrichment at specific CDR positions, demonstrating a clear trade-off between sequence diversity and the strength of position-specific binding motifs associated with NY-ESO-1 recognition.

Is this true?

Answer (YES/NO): NO